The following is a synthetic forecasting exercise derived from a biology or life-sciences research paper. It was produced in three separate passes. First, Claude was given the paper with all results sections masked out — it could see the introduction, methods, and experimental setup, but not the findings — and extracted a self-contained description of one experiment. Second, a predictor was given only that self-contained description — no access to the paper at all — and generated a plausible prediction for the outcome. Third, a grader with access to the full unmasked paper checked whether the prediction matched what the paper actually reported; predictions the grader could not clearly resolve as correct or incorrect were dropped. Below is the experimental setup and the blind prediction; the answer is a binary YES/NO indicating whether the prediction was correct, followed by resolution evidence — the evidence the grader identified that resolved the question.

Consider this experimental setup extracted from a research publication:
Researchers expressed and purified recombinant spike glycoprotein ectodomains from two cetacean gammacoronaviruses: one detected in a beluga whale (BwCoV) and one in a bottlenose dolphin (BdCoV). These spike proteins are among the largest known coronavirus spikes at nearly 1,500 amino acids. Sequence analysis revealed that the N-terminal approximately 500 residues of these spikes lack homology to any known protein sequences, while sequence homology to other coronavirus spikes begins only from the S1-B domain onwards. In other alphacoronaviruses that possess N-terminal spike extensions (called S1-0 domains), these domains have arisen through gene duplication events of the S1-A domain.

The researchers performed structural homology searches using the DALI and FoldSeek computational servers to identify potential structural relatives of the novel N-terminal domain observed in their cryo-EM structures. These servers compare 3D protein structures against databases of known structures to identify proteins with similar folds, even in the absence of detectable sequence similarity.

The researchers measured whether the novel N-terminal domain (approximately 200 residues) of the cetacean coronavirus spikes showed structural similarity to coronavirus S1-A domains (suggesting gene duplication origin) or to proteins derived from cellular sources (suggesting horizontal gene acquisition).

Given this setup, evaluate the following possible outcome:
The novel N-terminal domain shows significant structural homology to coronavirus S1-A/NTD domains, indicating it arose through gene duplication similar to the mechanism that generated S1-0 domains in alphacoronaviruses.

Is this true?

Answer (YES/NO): NO